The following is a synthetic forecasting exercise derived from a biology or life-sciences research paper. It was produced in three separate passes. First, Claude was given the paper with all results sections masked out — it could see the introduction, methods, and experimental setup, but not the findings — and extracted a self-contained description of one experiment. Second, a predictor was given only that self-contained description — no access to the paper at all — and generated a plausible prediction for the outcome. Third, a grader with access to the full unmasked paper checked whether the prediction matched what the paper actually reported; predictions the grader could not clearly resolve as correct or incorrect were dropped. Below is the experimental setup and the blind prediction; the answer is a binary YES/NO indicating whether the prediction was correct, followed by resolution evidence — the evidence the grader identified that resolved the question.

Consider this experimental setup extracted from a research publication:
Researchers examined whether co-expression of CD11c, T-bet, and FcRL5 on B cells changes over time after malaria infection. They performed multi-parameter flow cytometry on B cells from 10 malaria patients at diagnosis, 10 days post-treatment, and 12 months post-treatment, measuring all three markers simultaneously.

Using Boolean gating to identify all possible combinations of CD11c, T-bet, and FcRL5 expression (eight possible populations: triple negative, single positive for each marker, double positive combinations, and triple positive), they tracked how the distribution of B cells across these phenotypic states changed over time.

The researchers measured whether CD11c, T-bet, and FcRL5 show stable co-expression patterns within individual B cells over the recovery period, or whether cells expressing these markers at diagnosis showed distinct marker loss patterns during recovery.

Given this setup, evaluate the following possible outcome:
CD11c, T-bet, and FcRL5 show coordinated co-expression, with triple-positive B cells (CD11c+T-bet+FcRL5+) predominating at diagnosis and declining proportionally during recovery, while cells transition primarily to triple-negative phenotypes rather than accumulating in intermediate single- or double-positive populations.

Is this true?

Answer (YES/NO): NO